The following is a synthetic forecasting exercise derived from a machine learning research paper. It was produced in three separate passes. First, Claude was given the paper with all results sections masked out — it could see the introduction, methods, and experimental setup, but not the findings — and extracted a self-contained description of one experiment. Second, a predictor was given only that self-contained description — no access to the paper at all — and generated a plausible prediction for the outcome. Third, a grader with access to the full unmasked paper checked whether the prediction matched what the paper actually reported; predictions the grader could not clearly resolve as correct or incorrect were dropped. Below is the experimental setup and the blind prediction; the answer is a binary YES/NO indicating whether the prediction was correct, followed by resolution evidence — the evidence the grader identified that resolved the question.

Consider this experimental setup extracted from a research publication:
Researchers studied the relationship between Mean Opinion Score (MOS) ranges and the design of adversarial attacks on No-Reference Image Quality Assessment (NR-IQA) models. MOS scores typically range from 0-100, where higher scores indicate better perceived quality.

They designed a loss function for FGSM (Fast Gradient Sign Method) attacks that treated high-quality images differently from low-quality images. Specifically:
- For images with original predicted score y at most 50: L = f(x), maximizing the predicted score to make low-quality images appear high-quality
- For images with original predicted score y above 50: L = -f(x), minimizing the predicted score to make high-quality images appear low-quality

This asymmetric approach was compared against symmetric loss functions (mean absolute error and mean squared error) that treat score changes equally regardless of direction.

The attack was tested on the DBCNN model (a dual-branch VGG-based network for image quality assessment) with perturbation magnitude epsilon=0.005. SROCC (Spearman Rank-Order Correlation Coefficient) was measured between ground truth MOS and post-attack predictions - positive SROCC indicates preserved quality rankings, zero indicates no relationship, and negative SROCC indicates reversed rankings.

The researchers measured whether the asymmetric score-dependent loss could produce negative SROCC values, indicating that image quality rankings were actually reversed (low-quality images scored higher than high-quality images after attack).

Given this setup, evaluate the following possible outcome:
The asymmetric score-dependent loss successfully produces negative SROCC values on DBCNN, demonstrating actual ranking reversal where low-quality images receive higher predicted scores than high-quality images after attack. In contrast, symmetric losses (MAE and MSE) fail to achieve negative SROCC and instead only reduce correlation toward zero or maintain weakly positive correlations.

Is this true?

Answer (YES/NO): YES